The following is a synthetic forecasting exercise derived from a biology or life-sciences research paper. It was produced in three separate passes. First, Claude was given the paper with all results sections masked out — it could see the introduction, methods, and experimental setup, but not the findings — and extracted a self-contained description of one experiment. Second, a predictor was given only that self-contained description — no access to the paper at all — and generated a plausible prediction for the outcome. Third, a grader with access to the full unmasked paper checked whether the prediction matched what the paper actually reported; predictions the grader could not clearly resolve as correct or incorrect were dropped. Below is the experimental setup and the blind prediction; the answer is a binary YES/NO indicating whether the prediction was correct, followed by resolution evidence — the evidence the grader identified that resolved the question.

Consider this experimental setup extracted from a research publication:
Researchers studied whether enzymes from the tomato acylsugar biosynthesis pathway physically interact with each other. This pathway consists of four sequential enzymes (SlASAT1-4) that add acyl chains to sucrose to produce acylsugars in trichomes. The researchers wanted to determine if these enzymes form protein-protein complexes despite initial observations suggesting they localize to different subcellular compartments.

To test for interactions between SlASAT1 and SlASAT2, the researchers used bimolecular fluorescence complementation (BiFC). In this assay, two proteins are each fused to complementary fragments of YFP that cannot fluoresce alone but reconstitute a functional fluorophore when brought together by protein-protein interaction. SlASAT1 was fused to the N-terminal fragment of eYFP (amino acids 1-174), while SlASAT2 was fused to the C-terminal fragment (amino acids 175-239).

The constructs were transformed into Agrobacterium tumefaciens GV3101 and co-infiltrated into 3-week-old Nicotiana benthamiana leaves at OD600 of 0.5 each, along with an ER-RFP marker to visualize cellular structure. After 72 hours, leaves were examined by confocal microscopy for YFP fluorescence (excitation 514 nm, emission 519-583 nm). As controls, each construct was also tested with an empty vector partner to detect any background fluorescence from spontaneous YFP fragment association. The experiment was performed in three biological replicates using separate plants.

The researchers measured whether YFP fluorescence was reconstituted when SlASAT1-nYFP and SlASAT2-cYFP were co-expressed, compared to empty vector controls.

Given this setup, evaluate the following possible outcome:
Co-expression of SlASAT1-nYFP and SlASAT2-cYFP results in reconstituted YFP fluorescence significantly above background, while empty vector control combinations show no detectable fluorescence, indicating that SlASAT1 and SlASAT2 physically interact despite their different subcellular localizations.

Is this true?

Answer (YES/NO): YES